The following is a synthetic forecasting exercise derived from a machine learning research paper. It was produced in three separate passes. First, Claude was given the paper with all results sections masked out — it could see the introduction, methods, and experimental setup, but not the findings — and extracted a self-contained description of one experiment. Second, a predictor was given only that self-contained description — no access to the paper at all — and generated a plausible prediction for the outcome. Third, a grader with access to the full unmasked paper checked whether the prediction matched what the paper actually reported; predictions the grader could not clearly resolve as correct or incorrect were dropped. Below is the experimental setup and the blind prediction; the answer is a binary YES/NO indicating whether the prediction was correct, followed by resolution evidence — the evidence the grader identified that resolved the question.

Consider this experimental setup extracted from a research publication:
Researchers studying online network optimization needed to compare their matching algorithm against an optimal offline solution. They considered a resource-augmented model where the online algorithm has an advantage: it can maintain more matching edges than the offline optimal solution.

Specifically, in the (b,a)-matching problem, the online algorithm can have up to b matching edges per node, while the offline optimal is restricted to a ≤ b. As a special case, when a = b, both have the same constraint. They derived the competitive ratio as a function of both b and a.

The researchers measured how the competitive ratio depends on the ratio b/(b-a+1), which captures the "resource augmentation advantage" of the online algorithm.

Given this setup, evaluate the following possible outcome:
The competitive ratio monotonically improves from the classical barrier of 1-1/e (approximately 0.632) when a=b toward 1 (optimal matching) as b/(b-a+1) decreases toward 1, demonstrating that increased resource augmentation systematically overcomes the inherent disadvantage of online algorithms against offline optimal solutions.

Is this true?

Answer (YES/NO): NO